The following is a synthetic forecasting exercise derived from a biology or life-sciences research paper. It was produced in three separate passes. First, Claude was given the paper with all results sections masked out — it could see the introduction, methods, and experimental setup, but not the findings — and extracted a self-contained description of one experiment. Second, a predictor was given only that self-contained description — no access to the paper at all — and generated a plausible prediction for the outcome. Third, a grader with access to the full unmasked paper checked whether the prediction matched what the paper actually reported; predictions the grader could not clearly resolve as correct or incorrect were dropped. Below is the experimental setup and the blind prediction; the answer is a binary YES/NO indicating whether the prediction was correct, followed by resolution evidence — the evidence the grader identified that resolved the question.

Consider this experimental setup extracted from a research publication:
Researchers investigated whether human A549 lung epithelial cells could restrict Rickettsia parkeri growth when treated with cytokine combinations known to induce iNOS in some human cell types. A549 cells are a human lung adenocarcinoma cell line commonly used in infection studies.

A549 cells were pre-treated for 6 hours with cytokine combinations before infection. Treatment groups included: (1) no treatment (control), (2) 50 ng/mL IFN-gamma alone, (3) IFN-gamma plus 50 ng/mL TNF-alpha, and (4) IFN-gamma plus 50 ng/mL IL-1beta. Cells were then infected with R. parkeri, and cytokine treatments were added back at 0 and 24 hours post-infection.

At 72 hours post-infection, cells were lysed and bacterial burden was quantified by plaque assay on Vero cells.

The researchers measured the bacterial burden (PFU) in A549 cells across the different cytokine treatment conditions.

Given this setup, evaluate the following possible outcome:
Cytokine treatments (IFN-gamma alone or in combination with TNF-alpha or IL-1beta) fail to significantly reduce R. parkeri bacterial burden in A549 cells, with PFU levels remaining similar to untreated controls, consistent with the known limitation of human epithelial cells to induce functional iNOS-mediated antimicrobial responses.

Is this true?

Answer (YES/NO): NO